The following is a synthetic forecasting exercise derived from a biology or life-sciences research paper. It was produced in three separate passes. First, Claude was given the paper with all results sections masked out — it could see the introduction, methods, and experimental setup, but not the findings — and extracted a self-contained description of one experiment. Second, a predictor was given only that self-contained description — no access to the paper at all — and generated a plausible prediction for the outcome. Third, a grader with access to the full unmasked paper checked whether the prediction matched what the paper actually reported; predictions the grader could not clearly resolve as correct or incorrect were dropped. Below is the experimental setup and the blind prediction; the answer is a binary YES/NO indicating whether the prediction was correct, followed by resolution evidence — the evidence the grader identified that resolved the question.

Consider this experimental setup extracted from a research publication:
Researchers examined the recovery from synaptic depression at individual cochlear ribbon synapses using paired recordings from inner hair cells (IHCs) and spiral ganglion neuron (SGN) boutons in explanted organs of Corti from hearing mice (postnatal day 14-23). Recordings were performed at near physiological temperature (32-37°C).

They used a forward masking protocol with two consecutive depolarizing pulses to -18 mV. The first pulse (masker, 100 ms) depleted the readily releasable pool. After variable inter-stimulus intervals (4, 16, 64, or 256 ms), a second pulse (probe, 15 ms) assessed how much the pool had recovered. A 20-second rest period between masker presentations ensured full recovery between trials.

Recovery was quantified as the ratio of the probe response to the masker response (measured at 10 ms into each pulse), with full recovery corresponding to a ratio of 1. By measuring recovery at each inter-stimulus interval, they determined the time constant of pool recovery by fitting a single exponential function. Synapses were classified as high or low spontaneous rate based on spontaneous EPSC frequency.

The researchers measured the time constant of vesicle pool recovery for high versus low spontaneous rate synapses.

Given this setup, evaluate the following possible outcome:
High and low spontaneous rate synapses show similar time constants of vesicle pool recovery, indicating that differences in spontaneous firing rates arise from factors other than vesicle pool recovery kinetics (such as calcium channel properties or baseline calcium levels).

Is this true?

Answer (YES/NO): YES